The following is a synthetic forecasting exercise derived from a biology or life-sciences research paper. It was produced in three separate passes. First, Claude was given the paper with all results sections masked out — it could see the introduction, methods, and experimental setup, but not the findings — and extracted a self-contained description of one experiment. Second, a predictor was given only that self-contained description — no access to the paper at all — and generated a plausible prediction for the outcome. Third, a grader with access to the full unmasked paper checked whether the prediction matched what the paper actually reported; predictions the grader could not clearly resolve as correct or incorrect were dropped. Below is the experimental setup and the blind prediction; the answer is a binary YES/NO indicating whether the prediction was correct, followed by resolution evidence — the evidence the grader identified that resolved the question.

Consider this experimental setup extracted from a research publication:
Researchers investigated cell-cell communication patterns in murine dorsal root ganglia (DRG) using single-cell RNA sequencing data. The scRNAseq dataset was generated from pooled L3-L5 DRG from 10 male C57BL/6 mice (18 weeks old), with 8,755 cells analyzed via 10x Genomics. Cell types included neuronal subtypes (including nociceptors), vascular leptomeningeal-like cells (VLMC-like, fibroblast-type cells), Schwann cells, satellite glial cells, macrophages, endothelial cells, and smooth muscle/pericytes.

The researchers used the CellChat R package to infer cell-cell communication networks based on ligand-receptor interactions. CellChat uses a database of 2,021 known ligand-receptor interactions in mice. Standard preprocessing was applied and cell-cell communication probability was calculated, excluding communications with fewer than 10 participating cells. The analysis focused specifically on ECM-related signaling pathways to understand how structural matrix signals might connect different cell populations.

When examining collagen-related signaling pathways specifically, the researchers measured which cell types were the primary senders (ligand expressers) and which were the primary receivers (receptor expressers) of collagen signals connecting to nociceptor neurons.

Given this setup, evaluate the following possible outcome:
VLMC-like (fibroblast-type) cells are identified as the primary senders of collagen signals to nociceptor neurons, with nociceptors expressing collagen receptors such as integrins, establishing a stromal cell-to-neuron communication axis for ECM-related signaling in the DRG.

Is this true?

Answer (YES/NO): NO